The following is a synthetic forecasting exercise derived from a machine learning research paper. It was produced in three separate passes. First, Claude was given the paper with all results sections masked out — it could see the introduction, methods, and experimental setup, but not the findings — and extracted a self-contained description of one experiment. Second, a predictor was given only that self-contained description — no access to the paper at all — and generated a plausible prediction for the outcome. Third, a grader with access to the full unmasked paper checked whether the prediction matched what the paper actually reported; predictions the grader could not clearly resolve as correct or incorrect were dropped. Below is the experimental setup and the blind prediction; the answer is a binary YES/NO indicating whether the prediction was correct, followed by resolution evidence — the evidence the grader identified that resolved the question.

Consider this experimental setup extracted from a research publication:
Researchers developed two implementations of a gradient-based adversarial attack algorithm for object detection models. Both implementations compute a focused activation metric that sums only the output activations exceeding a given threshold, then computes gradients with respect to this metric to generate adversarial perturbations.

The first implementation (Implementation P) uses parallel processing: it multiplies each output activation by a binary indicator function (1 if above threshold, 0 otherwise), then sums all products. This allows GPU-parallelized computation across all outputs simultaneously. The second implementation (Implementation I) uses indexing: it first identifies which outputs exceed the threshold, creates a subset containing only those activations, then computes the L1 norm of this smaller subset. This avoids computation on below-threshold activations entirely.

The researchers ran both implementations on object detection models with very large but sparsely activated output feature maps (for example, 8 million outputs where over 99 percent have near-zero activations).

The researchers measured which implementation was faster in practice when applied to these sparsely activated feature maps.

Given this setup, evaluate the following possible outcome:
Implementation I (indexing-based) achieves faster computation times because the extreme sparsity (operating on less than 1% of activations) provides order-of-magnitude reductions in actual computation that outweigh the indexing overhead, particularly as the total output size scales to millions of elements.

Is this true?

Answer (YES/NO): NO